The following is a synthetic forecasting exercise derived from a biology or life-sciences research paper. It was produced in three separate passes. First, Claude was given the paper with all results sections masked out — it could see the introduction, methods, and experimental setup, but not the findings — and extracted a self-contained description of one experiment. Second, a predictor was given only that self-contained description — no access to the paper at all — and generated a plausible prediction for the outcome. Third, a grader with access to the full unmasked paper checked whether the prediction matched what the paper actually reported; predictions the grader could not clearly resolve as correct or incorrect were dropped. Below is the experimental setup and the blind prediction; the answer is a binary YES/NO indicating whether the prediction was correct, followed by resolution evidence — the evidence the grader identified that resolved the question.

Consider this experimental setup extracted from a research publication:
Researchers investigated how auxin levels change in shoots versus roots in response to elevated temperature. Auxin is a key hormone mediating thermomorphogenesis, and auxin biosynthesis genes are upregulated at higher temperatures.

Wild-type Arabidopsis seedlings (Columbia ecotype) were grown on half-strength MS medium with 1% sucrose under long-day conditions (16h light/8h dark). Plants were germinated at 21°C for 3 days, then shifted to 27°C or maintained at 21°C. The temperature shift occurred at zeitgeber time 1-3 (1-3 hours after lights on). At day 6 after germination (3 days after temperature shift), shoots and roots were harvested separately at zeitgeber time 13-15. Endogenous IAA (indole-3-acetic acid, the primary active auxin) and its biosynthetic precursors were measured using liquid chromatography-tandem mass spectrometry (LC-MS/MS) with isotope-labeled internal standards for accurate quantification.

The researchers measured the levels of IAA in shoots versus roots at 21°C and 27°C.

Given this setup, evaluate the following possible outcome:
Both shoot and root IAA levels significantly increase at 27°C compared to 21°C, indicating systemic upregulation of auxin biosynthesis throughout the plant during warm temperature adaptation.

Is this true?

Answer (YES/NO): NO